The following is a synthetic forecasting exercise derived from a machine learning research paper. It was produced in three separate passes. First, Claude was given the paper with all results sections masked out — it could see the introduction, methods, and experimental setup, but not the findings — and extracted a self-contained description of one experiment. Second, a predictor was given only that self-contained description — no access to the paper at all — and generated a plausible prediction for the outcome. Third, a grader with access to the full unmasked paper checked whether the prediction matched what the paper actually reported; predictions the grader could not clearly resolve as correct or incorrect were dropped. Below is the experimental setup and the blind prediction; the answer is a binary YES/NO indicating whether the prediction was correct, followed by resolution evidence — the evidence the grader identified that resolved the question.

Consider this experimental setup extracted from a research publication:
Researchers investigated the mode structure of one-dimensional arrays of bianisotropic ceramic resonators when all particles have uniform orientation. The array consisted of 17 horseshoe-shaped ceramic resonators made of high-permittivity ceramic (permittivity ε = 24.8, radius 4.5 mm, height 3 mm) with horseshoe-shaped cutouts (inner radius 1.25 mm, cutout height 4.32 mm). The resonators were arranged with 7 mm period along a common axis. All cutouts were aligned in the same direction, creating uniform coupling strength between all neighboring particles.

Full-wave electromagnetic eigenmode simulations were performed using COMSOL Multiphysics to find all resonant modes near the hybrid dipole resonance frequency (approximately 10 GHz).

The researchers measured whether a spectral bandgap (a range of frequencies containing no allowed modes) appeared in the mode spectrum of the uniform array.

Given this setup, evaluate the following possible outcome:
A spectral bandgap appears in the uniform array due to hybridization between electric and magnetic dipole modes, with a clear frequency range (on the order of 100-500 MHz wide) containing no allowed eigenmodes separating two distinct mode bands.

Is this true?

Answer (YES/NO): NO